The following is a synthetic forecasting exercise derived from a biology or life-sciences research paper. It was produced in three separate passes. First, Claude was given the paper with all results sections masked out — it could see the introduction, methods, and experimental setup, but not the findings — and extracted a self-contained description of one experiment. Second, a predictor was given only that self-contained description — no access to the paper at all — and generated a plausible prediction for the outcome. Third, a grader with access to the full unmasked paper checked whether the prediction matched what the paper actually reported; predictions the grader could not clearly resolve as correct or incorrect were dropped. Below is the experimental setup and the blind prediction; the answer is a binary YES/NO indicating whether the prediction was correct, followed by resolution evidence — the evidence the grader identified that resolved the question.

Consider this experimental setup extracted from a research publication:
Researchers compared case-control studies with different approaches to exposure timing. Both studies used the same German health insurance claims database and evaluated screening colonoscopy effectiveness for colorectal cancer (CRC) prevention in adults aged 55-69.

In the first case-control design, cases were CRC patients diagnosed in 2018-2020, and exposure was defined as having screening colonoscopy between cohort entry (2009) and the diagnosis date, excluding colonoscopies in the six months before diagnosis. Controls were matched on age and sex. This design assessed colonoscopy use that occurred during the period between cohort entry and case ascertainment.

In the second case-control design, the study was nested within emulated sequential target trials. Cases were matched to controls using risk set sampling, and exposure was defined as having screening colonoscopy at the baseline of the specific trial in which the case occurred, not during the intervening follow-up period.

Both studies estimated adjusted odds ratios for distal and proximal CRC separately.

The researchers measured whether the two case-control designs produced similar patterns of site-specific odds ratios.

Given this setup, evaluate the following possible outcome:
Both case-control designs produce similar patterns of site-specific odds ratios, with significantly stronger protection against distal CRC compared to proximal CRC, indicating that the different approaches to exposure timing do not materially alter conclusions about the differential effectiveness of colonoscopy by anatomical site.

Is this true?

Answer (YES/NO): NO